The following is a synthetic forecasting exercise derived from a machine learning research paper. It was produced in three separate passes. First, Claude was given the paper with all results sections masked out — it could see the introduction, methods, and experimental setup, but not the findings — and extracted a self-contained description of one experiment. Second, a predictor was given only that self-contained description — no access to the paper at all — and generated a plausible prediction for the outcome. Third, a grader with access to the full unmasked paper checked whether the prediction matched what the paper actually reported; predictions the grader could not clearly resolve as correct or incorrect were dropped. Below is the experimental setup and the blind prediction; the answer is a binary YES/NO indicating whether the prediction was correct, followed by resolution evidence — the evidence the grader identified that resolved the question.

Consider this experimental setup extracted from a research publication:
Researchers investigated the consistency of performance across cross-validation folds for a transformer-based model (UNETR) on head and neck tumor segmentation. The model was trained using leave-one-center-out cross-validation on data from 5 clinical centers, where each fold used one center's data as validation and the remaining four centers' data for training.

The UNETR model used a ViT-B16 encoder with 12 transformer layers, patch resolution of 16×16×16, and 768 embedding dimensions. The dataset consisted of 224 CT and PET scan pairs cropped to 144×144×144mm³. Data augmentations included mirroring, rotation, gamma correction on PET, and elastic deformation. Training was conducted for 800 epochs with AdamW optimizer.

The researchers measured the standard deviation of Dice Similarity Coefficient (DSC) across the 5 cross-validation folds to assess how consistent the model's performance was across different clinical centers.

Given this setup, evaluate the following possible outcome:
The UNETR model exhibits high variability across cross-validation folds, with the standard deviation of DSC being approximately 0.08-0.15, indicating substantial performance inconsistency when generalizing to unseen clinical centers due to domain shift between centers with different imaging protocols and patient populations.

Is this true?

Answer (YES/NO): NO